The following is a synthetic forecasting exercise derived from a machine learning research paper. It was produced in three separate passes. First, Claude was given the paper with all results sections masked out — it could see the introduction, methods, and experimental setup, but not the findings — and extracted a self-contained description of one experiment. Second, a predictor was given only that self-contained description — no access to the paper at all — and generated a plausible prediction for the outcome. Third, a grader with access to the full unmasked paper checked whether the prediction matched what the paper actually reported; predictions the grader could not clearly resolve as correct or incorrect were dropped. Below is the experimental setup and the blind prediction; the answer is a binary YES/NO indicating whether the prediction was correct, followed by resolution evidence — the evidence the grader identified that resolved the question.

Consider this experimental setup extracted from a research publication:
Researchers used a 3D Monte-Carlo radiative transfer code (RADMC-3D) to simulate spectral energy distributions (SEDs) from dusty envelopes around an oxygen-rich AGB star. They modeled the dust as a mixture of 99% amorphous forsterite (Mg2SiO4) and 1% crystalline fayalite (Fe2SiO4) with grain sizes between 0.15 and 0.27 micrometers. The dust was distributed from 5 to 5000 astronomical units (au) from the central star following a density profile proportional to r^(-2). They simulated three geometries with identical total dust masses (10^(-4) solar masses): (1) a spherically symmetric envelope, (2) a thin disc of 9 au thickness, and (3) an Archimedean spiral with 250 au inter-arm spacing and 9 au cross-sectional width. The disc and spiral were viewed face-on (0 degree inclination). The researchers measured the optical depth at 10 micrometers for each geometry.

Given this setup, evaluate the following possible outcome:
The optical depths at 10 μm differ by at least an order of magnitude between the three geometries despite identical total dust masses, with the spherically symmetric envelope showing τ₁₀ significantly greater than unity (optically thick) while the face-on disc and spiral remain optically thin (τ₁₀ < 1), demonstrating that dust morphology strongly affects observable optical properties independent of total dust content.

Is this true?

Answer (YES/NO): NO